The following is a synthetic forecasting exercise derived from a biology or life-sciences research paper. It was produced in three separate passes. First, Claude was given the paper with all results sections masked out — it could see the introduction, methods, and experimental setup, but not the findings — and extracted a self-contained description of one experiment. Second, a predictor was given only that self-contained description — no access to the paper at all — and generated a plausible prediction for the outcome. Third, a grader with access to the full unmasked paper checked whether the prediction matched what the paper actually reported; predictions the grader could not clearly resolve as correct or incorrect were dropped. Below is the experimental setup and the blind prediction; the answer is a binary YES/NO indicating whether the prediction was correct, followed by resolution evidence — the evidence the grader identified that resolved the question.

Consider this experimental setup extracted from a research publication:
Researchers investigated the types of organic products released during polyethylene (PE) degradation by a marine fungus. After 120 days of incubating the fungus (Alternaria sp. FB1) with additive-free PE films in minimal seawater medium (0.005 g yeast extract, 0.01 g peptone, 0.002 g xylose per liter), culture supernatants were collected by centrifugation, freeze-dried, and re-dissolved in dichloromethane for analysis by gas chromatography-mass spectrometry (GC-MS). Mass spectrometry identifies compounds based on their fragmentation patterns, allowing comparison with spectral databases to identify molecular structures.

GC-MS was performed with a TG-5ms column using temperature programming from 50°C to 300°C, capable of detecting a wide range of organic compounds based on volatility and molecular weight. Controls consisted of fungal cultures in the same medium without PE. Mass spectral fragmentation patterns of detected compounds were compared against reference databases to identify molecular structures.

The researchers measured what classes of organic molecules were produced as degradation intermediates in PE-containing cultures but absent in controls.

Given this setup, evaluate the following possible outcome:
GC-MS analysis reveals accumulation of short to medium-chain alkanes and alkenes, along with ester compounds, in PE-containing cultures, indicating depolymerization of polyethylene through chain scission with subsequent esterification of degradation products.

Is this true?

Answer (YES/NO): NO